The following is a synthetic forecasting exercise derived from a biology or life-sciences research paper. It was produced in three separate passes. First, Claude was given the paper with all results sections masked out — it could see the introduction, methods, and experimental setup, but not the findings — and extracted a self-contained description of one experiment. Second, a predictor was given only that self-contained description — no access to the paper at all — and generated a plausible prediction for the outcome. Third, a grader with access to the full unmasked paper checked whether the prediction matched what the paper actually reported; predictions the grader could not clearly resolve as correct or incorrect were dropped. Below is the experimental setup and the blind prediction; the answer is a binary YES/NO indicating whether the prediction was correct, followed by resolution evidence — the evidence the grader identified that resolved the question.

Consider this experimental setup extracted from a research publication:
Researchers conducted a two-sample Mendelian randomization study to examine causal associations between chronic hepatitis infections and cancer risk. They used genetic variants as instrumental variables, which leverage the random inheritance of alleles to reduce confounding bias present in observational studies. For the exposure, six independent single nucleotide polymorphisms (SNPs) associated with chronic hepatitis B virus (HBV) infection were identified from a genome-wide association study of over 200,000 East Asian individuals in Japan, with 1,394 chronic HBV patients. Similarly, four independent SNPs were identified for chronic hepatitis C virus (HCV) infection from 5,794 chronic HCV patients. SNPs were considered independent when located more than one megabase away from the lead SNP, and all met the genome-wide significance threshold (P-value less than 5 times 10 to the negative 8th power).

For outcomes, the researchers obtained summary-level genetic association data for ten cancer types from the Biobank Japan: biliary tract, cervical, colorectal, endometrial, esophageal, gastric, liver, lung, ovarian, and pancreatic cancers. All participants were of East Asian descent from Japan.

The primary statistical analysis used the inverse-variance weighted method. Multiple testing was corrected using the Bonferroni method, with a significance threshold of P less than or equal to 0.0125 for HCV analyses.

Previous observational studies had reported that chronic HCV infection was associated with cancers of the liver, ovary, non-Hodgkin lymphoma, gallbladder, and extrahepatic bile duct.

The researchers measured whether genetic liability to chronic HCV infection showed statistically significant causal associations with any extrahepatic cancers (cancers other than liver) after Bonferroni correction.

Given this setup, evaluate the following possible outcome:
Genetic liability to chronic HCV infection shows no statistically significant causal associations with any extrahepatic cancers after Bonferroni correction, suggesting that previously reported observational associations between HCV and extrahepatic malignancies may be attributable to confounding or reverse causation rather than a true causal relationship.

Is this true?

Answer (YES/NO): YES